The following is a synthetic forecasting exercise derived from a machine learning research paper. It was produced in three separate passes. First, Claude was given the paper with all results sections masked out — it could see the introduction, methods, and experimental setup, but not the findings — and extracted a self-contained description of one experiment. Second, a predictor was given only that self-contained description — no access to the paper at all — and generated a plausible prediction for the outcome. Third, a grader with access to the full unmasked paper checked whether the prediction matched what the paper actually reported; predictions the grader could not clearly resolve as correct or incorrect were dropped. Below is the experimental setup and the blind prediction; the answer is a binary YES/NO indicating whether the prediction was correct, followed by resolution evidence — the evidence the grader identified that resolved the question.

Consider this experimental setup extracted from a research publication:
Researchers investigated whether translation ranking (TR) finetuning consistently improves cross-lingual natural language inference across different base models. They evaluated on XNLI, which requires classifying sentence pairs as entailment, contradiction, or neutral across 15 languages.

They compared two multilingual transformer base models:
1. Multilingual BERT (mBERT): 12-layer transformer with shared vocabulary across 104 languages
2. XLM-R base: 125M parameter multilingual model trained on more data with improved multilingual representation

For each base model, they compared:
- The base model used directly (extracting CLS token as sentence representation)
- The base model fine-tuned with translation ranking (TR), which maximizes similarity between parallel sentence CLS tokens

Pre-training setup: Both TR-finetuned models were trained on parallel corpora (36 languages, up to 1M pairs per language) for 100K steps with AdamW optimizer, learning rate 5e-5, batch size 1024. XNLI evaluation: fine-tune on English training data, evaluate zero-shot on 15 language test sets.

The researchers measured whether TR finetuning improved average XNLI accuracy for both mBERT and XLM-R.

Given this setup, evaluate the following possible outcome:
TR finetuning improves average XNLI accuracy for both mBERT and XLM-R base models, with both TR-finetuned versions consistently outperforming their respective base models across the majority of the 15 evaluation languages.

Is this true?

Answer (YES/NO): NO